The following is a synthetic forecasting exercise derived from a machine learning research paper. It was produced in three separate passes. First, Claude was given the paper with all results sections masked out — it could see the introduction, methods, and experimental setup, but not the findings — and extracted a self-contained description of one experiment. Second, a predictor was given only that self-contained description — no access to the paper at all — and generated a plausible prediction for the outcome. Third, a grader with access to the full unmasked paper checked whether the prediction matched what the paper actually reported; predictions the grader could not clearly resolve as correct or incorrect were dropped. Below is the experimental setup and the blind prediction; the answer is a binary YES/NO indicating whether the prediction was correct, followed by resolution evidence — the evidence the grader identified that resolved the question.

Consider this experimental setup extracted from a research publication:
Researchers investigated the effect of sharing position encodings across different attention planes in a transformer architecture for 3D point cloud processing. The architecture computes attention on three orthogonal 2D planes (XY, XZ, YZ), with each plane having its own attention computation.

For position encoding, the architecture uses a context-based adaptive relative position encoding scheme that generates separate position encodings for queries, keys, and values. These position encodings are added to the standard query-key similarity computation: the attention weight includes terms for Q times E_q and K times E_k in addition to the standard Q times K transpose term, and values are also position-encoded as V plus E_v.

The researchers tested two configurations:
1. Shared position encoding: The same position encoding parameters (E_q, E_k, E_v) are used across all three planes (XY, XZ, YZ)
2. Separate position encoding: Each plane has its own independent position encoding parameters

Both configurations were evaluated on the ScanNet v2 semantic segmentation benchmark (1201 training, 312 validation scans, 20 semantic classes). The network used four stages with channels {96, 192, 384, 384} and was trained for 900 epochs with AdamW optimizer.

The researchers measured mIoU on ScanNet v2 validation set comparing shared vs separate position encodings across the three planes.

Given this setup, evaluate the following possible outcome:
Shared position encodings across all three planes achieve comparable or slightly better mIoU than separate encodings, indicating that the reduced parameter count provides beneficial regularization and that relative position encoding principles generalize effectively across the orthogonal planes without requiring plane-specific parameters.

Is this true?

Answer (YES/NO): NO